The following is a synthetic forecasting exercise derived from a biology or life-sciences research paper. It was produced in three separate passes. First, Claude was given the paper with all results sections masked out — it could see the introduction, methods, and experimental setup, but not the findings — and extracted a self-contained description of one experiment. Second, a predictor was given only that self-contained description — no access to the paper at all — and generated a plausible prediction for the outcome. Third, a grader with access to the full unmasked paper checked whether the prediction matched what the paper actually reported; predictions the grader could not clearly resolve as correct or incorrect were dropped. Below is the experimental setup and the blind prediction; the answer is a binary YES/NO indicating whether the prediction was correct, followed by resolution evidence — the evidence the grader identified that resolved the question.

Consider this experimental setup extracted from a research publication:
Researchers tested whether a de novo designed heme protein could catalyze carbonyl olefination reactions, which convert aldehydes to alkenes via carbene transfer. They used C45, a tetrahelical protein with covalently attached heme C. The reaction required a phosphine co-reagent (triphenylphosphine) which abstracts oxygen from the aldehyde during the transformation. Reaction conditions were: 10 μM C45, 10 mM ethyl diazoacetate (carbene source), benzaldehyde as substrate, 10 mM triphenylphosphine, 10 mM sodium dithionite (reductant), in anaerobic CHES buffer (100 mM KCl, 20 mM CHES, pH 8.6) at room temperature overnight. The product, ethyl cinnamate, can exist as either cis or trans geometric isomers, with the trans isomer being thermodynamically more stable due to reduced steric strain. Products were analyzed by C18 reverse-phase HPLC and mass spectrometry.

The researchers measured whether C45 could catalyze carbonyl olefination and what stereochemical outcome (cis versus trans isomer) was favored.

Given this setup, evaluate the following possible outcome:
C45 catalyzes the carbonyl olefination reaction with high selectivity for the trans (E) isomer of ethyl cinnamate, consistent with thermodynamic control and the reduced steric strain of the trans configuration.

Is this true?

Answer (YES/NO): NO